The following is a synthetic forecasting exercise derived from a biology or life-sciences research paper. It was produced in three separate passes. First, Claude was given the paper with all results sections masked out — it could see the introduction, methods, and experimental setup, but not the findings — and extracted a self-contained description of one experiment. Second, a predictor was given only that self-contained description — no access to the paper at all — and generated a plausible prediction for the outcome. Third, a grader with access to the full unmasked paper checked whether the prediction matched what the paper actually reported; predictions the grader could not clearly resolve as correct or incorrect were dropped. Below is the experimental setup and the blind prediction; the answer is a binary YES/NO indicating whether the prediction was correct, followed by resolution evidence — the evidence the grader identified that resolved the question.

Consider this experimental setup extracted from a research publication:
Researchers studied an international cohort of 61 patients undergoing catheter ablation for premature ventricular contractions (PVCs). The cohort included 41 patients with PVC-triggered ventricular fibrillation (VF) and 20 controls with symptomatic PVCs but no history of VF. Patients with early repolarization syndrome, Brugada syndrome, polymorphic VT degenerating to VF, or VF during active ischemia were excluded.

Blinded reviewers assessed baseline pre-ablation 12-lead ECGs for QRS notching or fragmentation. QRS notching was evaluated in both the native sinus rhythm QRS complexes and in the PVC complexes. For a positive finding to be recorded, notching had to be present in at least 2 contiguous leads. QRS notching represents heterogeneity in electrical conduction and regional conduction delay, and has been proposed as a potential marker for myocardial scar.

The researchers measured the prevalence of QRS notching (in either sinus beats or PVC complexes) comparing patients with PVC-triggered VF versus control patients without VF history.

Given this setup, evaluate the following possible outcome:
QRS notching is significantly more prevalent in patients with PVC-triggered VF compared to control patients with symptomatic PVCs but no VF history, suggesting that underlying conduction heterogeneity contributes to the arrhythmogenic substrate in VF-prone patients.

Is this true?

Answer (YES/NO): YES